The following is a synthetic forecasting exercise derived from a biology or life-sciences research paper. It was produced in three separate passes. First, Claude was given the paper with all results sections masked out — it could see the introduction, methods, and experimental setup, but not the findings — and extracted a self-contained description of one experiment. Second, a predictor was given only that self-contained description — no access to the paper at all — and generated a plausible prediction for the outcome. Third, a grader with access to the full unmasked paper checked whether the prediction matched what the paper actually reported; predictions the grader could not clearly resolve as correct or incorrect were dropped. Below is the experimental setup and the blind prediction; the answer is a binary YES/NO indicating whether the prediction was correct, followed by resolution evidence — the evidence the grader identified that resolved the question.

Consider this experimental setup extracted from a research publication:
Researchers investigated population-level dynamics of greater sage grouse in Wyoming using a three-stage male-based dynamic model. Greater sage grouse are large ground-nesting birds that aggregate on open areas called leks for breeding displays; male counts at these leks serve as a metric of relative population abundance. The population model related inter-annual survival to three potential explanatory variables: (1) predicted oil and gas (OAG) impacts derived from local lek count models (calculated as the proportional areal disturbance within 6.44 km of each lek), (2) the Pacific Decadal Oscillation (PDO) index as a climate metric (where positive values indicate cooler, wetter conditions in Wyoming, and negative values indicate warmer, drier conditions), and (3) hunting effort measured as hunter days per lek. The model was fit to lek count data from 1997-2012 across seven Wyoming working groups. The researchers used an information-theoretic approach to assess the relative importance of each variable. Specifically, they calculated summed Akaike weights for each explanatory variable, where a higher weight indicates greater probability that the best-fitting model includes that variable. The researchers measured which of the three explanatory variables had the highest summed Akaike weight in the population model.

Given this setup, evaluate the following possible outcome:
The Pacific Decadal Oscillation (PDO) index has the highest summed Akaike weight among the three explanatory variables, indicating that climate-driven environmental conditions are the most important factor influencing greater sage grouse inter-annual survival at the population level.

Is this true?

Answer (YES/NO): YES